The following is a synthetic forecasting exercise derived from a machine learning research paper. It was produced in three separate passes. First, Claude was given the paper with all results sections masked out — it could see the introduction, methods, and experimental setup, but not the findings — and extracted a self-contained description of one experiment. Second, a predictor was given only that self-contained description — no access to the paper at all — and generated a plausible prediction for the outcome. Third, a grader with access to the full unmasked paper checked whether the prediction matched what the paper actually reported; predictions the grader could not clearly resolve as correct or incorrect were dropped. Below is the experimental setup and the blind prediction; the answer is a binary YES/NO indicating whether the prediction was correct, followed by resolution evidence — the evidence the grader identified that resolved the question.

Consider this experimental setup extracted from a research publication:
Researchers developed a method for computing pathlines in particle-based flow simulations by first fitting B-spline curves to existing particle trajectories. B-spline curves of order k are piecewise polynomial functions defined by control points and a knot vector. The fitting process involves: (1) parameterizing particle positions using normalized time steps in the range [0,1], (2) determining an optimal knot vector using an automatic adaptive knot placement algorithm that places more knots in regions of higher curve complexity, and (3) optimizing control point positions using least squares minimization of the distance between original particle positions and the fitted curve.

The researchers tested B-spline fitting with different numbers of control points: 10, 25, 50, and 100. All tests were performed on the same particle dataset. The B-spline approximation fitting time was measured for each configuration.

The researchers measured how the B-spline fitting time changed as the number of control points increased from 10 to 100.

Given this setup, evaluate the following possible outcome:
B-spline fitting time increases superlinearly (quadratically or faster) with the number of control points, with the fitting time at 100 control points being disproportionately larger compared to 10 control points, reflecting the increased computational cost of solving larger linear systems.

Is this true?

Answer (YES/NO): NO